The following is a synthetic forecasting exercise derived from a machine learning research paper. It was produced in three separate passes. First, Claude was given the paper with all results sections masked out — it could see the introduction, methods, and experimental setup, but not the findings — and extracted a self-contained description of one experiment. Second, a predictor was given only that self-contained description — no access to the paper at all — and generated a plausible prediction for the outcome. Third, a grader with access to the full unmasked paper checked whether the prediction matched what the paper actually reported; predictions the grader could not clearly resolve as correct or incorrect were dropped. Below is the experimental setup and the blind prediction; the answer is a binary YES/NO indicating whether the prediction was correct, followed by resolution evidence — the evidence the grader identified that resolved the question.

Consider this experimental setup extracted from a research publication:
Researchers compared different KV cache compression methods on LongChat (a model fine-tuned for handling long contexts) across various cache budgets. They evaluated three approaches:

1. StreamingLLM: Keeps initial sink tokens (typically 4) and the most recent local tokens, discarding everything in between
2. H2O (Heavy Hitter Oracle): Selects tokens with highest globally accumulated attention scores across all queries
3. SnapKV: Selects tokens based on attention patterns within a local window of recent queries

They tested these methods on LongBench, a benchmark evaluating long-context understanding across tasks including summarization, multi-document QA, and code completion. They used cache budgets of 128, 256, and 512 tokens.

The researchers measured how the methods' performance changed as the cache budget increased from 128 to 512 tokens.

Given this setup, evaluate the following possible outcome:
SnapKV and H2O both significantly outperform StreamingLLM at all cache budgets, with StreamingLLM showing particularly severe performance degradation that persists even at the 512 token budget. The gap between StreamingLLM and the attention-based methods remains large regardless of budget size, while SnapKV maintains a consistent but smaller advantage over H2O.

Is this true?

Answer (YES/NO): NO